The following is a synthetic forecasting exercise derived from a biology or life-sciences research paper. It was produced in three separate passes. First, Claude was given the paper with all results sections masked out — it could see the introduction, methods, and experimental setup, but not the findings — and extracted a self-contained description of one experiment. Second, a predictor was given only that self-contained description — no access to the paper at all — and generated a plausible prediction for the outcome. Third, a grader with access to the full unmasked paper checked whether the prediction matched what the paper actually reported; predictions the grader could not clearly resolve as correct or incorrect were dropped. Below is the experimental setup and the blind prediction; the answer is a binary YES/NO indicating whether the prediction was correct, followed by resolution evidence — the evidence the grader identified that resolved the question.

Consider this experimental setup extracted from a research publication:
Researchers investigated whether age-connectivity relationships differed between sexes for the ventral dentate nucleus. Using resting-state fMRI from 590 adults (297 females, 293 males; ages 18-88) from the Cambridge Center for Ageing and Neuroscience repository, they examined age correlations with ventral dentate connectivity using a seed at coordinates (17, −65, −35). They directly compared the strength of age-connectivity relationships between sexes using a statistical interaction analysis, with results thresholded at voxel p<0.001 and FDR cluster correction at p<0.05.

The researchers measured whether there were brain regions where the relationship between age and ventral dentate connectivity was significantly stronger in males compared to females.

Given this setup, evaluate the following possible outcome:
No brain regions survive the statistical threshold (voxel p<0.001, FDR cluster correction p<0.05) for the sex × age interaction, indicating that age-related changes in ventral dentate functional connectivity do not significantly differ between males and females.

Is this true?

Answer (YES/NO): NO